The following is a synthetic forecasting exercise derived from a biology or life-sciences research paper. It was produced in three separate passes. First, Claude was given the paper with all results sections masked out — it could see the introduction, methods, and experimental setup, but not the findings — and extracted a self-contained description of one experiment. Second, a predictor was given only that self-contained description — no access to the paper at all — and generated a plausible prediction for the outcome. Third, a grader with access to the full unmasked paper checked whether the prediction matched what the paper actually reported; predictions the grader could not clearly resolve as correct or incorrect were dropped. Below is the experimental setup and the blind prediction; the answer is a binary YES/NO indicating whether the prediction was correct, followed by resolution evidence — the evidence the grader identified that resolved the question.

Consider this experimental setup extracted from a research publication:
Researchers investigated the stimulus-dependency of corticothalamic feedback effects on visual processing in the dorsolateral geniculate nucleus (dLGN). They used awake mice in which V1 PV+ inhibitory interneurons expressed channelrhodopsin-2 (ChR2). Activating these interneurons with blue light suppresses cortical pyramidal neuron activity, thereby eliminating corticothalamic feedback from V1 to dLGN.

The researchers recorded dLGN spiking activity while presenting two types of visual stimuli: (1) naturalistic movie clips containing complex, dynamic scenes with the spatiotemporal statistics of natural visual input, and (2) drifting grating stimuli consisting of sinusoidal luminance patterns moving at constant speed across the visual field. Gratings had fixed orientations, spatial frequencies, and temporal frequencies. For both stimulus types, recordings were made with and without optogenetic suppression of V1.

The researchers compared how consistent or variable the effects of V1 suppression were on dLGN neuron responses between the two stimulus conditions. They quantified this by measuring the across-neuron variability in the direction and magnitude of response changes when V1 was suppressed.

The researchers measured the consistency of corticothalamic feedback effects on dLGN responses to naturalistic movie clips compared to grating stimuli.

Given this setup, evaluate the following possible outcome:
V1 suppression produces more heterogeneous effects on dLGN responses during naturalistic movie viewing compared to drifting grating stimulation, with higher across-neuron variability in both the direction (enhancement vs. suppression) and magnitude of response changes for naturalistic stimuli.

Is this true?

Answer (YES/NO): NO